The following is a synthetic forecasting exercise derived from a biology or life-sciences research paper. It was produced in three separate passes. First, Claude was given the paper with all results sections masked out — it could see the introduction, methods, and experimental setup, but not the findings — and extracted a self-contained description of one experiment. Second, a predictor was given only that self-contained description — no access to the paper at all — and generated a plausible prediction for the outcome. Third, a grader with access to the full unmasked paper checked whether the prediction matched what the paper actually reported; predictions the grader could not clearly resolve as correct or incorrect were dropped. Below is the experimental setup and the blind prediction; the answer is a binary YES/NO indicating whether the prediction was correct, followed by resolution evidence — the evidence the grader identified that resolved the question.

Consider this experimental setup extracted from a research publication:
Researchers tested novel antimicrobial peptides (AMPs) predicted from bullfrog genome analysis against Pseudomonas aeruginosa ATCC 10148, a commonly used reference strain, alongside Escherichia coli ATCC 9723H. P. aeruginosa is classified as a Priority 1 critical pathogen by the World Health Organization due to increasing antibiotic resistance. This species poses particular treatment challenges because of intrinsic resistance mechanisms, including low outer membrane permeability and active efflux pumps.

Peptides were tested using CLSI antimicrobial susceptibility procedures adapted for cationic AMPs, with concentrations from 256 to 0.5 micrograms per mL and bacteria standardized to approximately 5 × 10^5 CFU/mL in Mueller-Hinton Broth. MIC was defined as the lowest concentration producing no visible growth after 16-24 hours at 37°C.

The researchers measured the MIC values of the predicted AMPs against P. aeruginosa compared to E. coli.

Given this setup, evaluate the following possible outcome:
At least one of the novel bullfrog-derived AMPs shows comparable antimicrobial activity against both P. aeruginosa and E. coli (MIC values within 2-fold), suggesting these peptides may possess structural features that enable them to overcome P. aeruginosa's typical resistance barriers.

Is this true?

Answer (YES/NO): NO